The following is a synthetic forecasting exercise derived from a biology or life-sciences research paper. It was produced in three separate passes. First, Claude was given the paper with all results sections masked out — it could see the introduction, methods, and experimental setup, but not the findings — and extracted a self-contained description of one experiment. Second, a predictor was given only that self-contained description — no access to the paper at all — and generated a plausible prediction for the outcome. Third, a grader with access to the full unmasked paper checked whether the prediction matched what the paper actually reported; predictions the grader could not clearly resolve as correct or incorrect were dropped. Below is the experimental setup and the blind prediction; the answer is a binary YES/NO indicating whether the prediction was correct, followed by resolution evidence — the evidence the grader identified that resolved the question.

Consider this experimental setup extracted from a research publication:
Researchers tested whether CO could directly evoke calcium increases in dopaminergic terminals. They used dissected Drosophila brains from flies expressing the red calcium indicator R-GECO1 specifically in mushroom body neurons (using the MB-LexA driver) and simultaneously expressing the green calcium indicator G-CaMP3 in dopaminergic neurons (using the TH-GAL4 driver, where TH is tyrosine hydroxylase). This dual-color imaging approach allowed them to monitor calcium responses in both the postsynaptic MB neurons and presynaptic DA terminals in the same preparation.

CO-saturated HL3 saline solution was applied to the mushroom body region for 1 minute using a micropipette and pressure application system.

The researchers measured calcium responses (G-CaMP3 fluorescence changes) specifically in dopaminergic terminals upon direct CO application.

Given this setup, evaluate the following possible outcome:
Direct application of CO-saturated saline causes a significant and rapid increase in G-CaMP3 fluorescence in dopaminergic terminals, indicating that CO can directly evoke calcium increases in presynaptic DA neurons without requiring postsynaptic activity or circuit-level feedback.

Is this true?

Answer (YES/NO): YES